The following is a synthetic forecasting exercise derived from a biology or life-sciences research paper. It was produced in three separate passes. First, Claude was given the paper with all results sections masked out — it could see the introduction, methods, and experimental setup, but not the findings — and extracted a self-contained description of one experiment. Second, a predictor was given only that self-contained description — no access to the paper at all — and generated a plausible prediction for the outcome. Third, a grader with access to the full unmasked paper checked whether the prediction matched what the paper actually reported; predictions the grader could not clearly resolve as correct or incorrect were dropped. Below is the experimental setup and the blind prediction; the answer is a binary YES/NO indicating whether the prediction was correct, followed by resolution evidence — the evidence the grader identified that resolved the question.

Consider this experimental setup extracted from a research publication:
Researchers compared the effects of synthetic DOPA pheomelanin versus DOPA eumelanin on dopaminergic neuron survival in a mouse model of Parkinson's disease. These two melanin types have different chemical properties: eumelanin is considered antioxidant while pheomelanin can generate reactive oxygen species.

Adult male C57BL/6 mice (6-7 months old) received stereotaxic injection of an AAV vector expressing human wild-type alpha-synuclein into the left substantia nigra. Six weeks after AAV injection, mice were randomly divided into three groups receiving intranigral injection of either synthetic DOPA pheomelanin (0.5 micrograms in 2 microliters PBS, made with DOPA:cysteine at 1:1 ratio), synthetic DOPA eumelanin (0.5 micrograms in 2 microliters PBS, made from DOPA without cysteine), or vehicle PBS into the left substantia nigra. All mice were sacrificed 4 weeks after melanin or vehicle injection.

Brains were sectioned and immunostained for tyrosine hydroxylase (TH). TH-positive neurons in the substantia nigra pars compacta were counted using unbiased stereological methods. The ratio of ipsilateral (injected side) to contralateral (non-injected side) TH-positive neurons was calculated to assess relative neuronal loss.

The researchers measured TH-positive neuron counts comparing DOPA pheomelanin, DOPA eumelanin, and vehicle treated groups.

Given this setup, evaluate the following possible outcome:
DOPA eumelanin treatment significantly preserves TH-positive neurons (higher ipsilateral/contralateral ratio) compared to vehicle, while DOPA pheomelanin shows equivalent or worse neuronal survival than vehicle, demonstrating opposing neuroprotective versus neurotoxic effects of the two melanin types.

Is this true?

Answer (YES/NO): NO